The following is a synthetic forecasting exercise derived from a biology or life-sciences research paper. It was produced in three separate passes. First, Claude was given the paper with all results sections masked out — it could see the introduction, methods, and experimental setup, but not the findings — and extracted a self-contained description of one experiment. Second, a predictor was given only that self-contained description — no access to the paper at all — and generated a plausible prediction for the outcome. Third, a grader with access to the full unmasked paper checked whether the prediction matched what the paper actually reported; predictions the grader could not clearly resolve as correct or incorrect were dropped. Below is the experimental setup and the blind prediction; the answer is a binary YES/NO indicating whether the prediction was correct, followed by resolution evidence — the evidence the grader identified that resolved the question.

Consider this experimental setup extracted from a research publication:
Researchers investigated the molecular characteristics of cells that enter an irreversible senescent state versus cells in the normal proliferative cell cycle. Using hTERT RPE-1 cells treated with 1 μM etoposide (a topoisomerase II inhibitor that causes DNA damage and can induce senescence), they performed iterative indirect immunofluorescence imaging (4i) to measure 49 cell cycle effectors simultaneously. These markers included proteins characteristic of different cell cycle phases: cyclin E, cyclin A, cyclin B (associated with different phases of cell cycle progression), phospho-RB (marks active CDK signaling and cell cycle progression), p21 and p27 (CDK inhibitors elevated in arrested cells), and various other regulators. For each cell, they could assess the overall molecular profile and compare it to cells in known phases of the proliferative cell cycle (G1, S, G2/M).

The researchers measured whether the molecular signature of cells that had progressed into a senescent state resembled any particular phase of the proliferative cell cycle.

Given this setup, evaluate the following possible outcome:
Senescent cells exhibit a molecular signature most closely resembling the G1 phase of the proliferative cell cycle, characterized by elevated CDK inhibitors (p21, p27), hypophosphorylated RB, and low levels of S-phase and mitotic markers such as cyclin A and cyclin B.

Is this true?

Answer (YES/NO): YES